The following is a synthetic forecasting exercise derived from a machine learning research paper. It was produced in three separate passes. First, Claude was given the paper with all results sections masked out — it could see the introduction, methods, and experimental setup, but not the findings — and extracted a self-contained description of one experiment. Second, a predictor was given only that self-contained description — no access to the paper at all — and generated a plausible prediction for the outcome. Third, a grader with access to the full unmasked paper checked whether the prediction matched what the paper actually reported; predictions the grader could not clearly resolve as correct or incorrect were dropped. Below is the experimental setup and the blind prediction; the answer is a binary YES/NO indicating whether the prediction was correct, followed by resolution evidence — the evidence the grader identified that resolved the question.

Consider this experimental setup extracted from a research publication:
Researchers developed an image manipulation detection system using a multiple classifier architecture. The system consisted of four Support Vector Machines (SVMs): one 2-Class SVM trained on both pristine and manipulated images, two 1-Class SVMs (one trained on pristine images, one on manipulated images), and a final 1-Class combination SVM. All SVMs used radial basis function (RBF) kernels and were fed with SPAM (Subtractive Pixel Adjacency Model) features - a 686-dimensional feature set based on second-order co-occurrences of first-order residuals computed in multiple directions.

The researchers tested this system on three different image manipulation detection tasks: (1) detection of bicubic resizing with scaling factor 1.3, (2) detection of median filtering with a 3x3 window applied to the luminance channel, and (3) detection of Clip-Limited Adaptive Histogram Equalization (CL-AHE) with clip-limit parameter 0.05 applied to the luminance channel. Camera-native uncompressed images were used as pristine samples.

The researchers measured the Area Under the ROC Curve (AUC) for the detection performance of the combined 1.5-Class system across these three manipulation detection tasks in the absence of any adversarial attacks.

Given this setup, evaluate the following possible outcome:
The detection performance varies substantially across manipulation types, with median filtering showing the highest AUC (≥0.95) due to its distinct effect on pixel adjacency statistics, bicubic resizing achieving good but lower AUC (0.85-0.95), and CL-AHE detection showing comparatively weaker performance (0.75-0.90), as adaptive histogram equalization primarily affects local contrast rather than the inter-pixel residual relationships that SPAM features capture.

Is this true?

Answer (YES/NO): NO